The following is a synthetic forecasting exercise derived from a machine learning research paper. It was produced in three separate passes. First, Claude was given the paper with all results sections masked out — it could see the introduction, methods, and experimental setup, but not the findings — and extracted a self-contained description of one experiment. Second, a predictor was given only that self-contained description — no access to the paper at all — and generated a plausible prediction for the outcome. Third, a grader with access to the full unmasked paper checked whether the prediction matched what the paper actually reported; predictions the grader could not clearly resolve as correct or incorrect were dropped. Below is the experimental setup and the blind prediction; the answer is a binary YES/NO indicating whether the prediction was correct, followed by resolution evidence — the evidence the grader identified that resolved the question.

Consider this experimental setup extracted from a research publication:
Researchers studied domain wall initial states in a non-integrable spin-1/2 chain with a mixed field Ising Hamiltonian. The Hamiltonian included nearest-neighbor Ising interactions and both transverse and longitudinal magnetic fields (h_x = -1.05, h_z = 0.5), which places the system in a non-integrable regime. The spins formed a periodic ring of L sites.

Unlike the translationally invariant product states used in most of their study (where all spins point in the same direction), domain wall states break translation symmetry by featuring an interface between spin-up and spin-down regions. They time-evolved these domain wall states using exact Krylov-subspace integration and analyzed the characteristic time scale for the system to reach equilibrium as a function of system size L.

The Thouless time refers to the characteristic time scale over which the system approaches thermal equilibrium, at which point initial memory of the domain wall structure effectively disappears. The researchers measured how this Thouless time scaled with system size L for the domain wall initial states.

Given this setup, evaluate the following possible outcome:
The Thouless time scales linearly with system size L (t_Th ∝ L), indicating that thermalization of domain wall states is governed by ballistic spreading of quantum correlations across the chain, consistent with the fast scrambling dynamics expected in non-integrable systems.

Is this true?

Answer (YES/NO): NO